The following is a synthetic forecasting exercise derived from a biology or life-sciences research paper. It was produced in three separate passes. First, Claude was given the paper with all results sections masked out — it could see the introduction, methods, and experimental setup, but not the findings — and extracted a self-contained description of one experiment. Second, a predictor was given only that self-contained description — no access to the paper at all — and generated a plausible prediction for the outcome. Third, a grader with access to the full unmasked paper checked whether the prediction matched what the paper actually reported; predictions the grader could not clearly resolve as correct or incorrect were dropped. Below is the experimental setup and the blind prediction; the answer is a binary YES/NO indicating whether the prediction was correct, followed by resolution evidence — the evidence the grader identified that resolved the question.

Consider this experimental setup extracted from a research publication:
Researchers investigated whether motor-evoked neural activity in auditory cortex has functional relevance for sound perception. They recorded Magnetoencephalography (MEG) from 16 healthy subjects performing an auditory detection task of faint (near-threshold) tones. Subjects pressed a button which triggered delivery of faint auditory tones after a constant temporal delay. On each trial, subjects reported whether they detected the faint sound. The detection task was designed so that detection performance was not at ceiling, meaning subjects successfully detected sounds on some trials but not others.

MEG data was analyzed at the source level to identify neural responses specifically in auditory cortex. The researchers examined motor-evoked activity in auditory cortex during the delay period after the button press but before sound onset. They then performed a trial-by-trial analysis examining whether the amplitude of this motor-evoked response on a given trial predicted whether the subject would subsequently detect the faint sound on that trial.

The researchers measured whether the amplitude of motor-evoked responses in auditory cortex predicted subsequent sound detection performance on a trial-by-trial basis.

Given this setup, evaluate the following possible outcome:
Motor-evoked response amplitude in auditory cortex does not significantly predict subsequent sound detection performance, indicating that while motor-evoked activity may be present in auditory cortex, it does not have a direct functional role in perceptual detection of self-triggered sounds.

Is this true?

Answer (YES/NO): NO